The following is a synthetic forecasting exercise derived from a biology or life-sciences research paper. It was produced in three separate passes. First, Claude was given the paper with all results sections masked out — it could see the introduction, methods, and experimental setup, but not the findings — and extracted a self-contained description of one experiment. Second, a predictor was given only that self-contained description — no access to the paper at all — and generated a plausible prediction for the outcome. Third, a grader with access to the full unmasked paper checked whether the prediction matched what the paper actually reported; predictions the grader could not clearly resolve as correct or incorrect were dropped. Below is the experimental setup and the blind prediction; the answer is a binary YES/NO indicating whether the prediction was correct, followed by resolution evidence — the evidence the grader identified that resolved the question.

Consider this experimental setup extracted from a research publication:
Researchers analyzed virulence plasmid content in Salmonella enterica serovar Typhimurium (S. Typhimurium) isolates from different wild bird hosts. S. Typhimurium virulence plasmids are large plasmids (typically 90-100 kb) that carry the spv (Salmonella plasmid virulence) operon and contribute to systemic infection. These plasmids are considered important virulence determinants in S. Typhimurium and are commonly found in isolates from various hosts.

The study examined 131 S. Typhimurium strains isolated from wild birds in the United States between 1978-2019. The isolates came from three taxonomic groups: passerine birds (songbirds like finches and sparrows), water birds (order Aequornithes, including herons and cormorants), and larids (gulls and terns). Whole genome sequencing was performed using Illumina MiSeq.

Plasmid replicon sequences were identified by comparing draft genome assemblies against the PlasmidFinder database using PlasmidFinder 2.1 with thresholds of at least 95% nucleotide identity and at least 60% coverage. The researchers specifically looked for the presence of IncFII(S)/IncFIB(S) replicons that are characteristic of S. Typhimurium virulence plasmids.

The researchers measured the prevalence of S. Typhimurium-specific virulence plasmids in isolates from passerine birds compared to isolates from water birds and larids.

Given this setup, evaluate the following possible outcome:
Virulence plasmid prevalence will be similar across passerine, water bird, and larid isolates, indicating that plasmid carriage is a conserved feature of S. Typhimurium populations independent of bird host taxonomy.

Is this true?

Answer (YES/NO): NO